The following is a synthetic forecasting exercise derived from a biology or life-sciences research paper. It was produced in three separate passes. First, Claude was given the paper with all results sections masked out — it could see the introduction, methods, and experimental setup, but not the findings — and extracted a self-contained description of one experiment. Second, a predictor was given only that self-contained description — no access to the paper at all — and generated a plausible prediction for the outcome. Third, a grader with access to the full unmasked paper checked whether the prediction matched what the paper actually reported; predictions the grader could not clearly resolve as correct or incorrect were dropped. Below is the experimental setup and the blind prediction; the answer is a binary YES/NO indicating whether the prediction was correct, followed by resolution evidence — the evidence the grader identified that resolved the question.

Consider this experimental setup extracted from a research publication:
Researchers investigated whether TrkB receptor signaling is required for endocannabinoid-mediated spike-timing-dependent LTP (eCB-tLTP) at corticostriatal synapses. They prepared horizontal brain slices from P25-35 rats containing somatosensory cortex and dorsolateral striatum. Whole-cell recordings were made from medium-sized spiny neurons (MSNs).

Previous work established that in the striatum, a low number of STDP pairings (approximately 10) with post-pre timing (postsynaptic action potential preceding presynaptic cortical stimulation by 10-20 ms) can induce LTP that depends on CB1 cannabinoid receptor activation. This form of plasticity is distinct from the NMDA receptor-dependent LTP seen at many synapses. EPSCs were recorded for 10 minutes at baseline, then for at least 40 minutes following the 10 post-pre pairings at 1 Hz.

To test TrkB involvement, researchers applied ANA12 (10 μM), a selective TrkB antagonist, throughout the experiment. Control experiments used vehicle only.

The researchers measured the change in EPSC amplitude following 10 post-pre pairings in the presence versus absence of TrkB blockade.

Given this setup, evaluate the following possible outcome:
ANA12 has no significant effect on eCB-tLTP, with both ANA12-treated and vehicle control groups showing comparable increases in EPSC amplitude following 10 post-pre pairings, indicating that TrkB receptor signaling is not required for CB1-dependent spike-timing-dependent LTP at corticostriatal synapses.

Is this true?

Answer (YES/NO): NO